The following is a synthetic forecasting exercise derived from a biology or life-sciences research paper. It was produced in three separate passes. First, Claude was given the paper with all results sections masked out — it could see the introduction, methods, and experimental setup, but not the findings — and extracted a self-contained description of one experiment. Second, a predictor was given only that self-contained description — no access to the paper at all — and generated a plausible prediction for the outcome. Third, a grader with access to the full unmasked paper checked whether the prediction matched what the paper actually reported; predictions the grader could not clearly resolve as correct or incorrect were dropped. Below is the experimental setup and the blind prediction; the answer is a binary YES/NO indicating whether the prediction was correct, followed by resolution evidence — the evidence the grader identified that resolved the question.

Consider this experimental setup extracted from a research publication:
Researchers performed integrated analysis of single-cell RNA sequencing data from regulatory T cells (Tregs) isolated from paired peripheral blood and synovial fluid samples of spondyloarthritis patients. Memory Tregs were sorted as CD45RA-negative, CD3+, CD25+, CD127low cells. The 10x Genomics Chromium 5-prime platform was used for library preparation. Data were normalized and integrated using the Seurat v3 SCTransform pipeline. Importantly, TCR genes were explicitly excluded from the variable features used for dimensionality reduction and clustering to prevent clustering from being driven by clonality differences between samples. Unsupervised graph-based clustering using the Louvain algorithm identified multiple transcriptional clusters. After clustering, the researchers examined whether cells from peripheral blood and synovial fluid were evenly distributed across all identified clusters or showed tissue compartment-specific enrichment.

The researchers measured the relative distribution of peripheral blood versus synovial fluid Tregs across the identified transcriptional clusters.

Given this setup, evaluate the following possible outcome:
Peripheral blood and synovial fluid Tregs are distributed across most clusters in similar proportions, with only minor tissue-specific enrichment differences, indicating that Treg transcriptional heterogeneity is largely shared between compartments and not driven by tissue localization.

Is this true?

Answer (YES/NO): NO